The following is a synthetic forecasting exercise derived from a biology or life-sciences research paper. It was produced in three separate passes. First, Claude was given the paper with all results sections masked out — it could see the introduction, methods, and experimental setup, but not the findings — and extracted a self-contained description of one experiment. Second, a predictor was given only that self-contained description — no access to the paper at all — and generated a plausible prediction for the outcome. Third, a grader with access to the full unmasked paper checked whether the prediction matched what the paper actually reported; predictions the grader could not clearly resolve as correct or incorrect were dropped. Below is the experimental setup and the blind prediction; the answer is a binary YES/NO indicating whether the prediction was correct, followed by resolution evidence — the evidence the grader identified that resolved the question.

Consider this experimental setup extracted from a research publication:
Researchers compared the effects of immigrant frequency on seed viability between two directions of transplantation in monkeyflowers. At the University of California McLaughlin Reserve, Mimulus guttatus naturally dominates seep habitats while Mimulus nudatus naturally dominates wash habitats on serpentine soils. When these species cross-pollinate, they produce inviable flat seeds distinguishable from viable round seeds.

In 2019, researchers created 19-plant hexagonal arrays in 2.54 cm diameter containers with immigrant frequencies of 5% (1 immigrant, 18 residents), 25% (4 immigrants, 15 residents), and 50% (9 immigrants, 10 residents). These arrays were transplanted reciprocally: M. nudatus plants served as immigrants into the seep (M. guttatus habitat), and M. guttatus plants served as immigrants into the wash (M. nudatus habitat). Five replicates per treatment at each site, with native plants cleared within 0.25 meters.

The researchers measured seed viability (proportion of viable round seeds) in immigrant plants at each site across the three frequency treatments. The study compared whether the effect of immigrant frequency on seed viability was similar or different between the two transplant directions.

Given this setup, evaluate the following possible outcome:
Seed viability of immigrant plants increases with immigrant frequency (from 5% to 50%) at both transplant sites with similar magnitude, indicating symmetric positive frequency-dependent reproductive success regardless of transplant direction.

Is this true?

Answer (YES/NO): NO